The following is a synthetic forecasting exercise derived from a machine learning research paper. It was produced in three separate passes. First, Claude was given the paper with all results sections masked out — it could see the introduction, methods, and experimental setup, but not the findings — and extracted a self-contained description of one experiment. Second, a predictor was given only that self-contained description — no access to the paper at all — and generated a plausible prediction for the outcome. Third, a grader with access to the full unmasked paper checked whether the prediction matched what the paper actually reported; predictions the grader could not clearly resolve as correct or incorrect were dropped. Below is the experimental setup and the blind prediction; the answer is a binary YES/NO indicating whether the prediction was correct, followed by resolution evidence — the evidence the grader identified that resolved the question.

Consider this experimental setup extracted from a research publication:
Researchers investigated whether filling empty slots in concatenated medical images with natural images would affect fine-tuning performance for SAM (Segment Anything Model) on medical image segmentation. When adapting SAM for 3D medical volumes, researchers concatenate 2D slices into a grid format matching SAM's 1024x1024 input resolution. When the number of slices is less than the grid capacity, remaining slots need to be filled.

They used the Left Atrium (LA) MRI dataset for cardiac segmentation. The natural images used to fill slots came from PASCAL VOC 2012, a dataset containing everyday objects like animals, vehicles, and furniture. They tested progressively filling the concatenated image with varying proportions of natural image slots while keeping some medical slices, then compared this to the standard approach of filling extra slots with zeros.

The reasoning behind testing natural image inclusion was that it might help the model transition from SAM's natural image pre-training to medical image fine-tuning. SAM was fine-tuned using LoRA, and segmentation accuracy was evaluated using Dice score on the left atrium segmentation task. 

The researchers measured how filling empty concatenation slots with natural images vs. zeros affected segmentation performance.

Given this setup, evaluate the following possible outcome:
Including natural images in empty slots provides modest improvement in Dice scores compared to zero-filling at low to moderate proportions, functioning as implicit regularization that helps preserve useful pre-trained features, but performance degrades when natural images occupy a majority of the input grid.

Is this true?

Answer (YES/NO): NO